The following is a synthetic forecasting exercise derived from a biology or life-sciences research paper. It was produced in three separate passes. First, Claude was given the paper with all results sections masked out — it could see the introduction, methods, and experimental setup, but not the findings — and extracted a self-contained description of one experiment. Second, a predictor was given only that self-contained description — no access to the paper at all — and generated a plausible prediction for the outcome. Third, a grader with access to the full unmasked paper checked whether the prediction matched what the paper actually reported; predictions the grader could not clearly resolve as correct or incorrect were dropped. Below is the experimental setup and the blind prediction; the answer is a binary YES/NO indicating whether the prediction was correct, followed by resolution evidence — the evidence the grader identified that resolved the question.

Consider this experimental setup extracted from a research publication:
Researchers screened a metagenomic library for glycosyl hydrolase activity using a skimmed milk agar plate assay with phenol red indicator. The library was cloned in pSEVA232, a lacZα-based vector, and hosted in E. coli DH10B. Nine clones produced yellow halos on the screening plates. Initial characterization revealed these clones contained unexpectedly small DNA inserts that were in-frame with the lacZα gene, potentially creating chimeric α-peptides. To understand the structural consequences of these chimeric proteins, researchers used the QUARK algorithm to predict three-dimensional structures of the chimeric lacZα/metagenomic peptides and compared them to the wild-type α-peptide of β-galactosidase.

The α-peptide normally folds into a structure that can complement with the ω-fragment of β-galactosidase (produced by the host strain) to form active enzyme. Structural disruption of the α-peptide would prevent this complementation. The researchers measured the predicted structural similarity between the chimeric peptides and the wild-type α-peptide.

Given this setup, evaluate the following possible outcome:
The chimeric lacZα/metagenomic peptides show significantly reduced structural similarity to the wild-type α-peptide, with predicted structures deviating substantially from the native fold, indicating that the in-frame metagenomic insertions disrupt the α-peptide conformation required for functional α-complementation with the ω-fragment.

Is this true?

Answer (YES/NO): NO